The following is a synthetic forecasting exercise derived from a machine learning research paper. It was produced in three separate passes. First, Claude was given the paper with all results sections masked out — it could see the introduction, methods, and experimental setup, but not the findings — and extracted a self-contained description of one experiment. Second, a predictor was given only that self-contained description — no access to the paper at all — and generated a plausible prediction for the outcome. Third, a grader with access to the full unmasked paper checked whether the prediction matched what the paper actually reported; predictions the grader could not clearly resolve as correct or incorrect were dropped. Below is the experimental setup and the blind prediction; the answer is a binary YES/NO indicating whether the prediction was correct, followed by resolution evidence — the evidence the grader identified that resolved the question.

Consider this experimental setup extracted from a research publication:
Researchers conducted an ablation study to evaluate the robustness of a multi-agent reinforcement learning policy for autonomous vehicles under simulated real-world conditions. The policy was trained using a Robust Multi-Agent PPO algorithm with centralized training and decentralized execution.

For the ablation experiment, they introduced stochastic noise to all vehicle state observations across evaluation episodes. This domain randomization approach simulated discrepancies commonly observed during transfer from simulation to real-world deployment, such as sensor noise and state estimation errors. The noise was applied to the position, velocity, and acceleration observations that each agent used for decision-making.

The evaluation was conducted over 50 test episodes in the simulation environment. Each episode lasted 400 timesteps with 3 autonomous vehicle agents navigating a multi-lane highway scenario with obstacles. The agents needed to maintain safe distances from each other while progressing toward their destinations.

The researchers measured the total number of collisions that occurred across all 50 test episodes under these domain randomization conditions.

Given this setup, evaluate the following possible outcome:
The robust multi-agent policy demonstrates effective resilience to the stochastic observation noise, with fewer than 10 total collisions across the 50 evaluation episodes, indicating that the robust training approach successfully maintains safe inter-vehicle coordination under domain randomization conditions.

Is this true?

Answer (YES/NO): NO